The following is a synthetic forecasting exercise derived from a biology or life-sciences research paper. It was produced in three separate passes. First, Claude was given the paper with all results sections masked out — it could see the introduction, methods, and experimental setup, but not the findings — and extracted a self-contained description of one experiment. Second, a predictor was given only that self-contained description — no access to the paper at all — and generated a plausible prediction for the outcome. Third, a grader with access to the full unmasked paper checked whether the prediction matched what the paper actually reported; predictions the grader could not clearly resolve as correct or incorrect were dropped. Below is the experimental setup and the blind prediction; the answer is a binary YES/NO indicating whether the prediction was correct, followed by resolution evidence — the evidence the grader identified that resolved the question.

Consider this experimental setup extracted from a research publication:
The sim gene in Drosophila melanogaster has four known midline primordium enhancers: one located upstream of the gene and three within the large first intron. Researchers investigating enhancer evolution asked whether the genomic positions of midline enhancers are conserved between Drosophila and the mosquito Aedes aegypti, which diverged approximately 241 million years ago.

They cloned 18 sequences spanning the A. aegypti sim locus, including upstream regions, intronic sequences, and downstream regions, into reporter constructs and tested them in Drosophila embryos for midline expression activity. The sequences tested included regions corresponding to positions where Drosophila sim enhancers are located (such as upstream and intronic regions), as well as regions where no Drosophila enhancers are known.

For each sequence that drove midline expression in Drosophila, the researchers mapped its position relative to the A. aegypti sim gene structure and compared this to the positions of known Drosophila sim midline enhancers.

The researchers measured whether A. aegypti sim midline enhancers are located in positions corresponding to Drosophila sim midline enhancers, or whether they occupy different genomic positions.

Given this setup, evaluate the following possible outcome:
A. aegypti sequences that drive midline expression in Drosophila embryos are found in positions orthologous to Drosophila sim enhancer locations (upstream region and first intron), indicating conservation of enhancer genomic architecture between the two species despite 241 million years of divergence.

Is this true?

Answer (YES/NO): NO